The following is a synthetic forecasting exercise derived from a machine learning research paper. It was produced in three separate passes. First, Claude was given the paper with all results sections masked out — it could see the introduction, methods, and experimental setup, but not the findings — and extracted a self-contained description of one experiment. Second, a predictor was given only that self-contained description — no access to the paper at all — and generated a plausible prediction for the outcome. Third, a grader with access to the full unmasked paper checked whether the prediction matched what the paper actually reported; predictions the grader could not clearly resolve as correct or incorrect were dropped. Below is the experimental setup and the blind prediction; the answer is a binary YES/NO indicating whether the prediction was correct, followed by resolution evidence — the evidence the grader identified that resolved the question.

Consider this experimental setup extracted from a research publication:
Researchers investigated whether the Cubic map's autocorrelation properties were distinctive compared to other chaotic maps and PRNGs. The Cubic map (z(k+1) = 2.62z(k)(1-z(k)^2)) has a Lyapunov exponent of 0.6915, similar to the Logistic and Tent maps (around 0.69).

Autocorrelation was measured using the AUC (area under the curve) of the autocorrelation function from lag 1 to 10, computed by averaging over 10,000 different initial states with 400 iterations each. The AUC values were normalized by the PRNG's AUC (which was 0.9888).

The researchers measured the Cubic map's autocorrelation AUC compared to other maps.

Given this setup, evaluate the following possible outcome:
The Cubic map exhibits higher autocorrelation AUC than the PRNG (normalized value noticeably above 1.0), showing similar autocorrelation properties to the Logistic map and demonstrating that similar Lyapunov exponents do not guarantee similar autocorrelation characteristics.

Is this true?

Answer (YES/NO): NO